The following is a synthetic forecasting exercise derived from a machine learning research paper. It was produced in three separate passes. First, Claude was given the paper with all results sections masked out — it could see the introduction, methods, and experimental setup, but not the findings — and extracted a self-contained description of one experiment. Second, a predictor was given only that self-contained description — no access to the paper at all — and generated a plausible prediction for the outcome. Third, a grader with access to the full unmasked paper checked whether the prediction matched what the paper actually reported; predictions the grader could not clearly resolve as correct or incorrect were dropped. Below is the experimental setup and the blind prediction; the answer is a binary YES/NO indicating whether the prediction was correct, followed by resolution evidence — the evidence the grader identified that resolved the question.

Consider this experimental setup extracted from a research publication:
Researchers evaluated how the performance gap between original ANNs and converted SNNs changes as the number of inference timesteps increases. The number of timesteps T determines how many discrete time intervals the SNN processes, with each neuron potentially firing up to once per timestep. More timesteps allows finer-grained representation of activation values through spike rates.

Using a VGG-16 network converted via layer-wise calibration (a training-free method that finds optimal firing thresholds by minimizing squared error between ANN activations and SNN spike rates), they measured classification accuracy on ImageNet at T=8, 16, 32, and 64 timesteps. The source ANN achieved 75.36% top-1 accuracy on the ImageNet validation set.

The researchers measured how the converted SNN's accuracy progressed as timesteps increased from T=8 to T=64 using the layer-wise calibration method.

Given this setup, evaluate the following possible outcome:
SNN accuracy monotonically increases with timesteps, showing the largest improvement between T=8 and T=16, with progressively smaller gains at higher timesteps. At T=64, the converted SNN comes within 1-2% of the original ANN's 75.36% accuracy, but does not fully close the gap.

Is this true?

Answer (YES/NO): NO